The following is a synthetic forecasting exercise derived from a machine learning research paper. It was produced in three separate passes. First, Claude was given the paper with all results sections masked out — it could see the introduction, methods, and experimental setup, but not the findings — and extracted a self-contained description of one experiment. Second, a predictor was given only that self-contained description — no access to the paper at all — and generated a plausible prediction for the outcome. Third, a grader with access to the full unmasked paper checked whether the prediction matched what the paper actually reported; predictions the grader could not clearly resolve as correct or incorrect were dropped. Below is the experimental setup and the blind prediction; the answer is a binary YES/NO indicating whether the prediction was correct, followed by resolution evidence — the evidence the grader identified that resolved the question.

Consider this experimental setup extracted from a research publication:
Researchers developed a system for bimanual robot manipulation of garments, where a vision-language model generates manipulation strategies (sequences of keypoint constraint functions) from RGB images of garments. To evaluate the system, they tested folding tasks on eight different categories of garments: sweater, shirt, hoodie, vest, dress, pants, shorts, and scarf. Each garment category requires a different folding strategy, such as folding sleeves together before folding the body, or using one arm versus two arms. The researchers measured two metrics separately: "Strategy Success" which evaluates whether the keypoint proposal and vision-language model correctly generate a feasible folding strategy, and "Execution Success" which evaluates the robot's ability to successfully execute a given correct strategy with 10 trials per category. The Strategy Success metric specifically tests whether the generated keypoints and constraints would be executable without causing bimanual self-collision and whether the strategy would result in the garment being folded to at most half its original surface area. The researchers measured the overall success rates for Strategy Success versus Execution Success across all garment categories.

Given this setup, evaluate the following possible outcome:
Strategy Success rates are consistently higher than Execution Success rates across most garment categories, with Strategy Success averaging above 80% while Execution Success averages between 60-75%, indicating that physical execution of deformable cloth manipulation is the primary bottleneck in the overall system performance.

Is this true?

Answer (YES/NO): NO